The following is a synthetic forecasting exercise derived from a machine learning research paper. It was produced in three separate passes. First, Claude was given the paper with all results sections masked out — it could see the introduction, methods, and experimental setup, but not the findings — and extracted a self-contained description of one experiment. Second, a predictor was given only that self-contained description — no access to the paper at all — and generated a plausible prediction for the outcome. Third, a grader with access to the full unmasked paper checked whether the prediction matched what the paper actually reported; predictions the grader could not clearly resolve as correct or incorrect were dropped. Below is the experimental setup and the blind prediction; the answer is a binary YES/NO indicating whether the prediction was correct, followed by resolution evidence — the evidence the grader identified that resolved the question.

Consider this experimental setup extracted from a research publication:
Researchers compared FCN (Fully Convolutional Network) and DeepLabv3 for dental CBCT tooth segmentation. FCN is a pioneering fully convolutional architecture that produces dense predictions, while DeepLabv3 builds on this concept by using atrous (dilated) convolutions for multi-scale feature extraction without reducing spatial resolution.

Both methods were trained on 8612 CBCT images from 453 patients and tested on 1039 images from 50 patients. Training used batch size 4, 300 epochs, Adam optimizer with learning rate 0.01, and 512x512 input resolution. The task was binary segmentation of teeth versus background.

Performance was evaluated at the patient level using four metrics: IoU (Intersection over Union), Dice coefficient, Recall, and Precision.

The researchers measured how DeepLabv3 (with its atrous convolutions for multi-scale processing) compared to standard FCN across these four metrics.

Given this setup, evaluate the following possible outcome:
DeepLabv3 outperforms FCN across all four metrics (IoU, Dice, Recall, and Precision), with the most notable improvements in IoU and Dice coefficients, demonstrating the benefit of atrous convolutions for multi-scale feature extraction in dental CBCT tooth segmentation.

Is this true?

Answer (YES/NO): NO